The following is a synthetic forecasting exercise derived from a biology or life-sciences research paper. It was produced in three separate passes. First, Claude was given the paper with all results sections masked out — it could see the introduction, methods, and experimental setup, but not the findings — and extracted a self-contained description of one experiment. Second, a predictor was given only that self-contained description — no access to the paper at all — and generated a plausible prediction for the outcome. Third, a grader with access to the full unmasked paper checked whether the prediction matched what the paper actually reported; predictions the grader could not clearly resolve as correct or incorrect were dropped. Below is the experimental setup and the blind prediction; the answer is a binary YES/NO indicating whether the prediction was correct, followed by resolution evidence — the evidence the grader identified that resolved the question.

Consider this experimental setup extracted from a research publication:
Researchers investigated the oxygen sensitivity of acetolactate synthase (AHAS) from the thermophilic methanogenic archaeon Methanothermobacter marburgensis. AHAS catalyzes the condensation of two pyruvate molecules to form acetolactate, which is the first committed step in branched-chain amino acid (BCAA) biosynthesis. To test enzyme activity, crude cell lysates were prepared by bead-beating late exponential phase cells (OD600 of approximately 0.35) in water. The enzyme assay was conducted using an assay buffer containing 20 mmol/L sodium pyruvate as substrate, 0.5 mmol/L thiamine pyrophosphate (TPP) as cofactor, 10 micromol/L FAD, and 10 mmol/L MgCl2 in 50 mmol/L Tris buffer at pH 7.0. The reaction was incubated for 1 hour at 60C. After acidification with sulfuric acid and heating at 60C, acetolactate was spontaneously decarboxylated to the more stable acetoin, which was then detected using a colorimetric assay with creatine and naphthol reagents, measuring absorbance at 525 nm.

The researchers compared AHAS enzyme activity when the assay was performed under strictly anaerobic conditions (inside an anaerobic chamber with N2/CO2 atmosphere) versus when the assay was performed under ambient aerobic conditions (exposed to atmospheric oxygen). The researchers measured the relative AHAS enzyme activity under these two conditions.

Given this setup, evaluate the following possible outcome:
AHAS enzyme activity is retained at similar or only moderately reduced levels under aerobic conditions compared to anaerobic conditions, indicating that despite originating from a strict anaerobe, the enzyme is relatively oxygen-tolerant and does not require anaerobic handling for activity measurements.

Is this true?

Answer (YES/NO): NO